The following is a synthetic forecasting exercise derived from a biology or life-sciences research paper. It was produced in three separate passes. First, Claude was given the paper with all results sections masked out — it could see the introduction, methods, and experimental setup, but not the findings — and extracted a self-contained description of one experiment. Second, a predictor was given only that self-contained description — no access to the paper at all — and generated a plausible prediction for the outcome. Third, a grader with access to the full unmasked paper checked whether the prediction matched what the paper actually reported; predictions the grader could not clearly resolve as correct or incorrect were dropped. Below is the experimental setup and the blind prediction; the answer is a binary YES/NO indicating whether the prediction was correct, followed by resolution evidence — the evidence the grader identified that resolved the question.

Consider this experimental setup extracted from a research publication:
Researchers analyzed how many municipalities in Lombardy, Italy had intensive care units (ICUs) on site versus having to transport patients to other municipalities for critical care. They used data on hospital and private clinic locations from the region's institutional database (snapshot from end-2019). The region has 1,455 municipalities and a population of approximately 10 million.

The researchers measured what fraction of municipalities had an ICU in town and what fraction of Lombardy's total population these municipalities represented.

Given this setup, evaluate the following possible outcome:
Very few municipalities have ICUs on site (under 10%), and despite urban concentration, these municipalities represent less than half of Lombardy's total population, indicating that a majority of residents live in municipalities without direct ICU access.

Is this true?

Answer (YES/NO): YES